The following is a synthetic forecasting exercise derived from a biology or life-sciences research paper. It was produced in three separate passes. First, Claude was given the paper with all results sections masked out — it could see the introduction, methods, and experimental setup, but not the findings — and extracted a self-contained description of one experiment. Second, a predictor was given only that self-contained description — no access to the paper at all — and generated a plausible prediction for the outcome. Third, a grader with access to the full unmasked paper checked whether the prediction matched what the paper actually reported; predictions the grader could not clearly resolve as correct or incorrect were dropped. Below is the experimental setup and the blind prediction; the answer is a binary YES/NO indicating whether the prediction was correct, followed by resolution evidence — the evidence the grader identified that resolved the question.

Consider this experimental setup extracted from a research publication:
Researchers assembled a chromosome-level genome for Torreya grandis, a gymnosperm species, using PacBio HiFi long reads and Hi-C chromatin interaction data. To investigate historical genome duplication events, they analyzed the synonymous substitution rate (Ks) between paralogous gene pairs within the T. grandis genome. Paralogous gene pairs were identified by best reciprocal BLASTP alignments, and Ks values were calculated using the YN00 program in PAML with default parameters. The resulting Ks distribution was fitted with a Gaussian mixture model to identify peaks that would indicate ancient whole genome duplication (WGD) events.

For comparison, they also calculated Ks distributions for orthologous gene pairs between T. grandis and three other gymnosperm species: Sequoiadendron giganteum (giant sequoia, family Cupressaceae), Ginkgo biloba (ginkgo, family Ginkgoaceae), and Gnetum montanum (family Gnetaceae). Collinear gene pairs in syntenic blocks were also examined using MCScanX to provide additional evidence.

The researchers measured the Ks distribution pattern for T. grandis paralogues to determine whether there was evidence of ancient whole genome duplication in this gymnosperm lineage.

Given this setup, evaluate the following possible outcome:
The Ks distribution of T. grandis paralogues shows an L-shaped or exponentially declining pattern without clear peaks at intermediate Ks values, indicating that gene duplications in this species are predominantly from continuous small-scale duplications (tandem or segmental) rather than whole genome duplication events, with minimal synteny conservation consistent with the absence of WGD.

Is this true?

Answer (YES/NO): NO